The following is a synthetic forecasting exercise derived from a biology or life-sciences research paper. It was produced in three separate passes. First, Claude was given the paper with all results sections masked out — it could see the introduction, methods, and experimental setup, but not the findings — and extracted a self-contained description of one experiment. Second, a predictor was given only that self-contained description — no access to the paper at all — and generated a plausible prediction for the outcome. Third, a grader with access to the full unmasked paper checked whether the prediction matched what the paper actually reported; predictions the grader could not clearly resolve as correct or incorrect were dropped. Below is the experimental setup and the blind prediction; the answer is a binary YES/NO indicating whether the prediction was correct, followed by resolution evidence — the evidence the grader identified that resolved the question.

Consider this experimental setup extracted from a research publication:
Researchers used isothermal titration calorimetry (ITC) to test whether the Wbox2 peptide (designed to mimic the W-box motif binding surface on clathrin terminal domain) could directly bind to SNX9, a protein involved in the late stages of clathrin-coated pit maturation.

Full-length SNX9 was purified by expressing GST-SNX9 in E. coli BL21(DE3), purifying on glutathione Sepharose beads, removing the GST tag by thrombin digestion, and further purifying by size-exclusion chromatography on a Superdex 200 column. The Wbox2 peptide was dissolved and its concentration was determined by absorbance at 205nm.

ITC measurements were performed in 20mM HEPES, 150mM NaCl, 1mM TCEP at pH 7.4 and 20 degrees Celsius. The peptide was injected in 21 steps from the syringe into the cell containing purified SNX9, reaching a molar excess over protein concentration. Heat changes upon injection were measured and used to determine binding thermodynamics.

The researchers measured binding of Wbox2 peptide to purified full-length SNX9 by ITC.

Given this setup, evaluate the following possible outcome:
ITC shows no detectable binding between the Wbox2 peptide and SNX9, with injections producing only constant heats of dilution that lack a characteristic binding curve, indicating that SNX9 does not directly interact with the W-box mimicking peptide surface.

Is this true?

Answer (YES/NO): NO